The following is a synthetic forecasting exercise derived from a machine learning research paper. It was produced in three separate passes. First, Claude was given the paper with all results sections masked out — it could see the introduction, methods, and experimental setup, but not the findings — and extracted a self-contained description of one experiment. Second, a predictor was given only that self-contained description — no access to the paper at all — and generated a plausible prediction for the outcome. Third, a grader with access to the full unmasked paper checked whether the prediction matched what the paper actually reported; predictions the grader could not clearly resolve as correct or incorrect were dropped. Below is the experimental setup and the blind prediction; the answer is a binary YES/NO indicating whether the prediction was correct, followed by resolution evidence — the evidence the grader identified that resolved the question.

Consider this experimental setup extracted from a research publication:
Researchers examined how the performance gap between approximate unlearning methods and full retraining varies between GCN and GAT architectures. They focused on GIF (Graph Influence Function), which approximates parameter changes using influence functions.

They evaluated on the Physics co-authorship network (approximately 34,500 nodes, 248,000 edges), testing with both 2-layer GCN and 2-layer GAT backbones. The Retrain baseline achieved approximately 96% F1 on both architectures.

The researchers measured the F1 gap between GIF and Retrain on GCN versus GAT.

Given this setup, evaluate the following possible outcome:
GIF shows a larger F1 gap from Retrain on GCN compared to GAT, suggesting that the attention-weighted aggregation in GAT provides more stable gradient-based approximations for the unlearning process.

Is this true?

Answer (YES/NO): YES